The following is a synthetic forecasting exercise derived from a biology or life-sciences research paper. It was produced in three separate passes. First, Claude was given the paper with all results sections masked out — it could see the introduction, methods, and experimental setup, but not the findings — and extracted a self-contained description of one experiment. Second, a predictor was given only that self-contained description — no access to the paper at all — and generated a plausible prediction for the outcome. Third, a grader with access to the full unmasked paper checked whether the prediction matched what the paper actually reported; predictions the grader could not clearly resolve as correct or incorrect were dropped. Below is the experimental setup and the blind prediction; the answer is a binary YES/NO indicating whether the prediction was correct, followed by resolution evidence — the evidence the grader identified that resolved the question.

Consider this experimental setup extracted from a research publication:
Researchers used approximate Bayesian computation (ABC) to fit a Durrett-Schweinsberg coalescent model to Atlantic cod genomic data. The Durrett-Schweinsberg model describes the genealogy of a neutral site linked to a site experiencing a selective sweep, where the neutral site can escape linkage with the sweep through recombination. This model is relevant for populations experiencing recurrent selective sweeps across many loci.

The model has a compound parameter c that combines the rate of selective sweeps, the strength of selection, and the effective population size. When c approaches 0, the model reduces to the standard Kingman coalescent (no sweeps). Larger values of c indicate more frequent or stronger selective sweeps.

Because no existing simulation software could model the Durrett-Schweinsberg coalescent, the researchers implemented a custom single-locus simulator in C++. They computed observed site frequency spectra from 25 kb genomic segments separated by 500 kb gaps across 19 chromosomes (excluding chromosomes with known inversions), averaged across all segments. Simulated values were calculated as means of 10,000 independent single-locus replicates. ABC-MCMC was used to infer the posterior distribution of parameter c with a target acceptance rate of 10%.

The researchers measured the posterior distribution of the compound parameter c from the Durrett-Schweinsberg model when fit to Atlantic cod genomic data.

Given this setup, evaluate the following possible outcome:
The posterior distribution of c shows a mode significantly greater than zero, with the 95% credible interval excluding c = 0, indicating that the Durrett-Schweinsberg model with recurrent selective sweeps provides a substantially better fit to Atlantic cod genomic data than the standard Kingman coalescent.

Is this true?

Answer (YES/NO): YES